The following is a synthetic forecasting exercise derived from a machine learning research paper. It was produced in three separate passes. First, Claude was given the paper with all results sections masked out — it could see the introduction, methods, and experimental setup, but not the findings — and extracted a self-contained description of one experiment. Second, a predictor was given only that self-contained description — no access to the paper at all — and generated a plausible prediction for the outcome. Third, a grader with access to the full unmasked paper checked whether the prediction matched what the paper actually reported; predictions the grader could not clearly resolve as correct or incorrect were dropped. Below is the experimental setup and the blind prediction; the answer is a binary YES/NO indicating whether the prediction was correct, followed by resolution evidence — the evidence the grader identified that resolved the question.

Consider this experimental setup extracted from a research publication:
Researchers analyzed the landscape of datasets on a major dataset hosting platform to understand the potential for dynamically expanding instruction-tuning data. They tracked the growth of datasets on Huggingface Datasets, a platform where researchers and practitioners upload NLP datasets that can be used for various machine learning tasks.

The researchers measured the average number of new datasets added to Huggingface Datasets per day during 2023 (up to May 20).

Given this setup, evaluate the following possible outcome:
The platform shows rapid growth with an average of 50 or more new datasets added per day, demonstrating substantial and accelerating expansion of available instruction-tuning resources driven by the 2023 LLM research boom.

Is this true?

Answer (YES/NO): YES